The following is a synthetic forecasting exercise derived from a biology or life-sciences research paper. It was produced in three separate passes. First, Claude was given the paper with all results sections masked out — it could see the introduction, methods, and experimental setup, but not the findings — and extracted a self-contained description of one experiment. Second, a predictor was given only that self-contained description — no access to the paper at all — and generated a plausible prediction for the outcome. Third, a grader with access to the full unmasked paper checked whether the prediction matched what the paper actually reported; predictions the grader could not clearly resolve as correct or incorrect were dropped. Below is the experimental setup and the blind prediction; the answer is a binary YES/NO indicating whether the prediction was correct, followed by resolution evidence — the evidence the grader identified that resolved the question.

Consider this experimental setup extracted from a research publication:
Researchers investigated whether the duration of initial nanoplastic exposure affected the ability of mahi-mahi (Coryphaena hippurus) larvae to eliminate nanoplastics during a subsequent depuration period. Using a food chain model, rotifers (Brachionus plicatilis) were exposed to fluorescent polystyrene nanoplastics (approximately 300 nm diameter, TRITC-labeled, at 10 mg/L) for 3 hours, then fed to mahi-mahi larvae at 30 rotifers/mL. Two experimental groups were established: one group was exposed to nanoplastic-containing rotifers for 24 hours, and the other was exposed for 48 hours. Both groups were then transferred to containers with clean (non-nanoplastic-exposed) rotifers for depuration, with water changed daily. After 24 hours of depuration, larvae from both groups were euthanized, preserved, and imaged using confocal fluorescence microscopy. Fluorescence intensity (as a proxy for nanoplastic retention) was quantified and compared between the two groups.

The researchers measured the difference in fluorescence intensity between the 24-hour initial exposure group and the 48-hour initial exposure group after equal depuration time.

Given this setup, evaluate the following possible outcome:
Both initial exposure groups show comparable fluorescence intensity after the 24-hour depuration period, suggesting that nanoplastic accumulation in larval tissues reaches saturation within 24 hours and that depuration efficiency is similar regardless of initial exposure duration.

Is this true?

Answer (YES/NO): NO